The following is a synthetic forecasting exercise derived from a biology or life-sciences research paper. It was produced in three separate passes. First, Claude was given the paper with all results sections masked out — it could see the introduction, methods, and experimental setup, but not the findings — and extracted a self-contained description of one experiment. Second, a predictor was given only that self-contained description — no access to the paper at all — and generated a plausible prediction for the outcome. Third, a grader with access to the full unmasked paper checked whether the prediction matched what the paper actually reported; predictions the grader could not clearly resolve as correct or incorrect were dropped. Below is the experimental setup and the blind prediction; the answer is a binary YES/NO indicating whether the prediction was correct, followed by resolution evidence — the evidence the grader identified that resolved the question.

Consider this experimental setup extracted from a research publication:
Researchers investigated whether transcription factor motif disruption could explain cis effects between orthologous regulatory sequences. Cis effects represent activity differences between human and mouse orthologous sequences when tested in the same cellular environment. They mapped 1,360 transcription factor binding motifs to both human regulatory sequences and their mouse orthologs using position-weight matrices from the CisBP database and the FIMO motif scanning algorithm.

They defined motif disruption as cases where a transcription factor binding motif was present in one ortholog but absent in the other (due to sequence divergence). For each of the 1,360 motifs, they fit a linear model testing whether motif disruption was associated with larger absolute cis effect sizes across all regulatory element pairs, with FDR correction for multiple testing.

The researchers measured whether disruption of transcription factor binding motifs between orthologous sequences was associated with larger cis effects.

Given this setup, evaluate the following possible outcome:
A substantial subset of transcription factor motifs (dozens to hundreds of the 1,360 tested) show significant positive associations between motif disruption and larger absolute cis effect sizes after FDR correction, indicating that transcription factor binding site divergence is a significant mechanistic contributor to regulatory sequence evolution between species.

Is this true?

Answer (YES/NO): NO